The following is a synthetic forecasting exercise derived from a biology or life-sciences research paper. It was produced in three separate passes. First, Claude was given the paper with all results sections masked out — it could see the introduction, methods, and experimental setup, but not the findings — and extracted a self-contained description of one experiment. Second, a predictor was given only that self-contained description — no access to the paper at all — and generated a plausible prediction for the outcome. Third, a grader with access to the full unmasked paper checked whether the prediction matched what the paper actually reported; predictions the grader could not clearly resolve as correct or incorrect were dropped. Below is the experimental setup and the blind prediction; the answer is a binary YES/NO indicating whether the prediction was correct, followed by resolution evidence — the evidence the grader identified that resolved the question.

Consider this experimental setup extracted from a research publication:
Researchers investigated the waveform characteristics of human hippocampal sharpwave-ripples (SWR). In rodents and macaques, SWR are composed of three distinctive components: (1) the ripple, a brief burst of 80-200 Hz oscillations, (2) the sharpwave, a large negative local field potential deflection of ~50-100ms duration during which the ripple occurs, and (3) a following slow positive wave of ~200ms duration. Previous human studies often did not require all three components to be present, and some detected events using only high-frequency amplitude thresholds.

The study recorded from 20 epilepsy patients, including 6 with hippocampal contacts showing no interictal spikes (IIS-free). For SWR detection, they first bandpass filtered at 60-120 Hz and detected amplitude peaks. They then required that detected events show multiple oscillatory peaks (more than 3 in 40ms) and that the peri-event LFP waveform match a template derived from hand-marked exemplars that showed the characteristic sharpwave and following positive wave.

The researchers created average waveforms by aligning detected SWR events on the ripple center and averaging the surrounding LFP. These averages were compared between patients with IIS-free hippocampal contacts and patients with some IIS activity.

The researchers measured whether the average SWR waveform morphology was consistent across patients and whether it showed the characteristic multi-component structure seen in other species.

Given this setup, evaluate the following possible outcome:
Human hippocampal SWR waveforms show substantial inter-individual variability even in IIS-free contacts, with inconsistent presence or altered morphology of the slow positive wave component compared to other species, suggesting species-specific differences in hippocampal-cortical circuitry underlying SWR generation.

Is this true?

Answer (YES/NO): NO